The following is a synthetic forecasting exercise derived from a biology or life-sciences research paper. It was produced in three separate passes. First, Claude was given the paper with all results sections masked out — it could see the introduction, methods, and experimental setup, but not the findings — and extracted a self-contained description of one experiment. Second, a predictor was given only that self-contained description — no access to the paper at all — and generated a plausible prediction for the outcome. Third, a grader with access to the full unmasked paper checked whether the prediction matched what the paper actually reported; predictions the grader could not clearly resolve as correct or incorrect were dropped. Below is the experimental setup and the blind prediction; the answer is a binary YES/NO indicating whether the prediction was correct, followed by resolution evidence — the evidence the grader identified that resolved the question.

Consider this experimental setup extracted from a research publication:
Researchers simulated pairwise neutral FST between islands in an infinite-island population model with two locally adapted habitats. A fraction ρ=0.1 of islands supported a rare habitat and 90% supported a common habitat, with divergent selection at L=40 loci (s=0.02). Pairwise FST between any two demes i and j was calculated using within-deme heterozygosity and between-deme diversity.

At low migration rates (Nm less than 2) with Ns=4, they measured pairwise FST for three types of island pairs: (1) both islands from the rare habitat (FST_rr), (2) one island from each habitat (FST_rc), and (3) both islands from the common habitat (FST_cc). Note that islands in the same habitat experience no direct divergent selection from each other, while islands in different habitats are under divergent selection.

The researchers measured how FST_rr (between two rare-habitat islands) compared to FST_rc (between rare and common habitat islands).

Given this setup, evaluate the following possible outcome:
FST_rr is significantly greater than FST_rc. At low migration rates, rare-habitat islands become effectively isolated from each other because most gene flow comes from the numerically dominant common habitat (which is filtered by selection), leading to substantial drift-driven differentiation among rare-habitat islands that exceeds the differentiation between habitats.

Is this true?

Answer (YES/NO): YES